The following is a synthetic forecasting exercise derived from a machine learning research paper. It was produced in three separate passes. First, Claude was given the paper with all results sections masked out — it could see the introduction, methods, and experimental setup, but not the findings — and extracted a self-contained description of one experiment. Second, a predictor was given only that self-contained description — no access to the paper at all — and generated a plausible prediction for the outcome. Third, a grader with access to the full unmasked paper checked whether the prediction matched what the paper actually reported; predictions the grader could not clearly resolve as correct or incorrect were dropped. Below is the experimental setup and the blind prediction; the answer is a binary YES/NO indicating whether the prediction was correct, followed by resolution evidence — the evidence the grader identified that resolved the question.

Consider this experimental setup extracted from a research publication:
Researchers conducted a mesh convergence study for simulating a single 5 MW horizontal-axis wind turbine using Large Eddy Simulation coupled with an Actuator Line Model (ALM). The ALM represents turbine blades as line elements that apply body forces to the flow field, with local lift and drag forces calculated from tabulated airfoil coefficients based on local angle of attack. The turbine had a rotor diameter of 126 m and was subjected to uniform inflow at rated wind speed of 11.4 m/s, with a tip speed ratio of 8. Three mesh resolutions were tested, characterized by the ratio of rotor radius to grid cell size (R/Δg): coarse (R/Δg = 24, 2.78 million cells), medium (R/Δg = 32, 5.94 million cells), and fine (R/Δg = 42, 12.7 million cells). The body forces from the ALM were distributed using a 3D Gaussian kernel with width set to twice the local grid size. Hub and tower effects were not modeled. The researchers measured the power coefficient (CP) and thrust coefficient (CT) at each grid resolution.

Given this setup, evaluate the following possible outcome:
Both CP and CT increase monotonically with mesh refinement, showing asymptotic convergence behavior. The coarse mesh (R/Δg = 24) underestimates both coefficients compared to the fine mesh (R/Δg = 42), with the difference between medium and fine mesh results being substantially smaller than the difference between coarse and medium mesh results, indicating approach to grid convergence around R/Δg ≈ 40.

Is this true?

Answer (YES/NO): NO